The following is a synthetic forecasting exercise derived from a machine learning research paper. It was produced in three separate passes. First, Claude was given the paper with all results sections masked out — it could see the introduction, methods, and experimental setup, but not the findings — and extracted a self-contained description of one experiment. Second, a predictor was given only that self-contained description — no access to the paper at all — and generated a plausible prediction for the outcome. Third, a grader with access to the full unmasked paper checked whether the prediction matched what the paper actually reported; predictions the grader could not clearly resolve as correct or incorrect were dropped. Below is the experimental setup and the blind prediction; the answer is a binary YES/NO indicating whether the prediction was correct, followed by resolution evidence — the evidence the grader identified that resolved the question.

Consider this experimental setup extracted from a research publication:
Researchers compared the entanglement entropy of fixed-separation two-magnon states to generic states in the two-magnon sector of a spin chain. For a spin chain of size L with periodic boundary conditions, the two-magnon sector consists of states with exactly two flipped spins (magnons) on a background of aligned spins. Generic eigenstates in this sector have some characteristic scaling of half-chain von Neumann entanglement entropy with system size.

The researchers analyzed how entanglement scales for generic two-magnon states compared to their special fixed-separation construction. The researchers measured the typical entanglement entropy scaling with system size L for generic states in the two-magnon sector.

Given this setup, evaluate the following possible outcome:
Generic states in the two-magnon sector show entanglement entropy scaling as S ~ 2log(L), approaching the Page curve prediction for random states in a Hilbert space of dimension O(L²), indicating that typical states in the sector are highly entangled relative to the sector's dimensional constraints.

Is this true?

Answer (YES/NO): NO